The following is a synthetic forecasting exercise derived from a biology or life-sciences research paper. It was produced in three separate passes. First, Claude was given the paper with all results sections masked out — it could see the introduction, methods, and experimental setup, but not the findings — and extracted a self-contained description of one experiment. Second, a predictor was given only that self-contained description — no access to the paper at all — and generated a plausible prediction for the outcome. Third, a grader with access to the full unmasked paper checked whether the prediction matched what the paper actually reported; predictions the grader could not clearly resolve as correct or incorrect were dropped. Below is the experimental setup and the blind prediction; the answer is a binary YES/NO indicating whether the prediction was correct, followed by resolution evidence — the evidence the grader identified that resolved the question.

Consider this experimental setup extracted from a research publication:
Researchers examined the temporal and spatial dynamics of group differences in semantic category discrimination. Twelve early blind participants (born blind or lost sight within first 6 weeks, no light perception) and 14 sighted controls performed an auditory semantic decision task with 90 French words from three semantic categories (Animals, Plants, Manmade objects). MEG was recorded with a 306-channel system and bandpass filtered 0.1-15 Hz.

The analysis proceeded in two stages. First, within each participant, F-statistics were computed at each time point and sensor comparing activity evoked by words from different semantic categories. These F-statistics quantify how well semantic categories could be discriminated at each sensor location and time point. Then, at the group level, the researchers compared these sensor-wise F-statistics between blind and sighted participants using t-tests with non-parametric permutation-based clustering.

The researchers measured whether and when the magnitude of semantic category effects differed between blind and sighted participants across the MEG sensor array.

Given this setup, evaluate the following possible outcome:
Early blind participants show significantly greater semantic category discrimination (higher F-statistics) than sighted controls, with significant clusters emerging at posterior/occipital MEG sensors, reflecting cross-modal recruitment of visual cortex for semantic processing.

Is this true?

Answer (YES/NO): YES